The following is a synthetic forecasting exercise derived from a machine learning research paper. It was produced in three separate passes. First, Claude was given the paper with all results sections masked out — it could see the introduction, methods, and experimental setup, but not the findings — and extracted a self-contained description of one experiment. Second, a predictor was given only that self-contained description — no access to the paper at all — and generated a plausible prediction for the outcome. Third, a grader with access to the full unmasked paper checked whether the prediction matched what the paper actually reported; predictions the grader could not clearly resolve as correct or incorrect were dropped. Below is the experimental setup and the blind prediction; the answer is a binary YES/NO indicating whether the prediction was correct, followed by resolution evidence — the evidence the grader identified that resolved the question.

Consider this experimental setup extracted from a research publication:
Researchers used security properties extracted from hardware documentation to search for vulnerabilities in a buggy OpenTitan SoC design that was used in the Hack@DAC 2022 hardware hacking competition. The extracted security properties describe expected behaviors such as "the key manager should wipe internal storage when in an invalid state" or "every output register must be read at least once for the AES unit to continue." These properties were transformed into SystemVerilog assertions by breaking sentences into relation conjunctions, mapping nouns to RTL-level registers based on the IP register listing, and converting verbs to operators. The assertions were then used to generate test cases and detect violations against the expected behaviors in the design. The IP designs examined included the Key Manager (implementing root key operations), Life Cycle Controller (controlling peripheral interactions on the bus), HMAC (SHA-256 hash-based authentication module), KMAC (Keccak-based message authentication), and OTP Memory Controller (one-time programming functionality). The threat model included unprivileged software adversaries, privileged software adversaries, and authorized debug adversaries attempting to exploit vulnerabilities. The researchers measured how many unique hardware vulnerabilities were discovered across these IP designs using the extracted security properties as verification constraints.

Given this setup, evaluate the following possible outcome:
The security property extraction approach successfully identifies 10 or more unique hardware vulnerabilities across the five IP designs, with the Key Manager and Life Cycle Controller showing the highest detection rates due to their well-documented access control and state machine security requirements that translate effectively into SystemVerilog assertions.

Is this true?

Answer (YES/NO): NO